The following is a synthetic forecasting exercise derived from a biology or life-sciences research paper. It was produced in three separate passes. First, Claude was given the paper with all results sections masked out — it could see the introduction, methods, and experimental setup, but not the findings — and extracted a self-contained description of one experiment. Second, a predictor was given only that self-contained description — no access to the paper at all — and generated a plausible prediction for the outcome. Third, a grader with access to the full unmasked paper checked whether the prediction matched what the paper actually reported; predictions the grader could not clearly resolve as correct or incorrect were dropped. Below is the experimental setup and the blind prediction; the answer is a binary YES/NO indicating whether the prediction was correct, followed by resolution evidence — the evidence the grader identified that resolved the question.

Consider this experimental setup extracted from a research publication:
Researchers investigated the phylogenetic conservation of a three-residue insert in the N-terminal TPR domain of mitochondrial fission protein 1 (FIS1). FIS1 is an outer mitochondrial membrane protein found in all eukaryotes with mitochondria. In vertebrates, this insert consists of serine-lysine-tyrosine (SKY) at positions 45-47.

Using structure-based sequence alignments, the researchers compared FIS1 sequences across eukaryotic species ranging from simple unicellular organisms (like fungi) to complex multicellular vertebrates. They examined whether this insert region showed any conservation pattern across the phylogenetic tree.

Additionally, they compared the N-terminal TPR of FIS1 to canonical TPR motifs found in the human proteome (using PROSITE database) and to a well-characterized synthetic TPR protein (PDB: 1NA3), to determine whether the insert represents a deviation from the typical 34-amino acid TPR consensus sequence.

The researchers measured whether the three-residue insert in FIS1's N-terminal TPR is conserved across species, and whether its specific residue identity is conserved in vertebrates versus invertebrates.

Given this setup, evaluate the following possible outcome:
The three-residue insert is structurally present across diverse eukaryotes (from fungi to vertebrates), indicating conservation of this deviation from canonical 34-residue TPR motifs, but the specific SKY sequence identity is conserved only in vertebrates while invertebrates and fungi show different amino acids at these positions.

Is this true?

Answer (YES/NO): YES